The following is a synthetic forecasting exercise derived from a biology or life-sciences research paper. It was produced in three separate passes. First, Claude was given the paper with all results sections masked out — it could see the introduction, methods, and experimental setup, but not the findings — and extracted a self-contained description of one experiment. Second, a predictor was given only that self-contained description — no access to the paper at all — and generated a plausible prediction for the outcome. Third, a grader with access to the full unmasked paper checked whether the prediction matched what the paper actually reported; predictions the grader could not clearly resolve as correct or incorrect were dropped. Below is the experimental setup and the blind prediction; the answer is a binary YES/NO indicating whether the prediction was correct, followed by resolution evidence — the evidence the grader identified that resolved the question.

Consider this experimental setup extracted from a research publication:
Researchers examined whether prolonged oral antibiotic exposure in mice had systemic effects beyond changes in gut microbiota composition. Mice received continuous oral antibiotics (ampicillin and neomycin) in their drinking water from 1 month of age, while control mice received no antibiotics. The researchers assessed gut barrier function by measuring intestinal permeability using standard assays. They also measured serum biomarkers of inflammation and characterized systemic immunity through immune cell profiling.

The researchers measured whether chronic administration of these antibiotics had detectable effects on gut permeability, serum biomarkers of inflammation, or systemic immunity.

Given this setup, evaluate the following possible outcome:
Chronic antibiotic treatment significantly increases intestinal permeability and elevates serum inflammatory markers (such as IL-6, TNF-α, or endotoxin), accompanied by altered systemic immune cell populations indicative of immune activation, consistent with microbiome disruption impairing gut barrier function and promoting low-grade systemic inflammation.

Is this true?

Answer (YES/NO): NO